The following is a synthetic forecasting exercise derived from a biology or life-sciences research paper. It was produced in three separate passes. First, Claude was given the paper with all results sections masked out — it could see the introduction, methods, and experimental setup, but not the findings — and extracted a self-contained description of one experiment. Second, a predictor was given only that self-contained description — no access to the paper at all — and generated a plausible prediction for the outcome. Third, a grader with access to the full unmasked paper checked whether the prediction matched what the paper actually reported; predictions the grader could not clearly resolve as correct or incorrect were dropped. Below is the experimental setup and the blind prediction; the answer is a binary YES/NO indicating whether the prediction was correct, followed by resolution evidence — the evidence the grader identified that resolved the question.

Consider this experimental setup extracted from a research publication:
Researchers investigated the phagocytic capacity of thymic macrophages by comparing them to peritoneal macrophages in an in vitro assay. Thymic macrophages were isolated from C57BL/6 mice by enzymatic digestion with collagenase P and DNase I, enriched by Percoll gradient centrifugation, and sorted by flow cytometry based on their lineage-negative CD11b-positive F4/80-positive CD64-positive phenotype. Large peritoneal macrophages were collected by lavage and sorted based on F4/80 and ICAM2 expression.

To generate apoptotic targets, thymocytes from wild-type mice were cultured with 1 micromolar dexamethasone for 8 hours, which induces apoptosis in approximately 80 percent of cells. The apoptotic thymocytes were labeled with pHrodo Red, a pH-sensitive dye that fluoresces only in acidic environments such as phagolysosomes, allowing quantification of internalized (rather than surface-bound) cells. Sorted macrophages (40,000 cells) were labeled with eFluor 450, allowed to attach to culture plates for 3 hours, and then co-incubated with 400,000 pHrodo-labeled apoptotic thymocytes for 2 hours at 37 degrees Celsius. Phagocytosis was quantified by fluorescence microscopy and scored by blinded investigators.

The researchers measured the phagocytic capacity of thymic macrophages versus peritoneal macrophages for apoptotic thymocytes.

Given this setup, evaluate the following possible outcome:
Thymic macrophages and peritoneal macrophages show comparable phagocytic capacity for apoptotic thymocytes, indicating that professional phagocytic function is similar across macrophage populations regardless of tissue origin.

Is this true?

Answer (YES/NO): NO